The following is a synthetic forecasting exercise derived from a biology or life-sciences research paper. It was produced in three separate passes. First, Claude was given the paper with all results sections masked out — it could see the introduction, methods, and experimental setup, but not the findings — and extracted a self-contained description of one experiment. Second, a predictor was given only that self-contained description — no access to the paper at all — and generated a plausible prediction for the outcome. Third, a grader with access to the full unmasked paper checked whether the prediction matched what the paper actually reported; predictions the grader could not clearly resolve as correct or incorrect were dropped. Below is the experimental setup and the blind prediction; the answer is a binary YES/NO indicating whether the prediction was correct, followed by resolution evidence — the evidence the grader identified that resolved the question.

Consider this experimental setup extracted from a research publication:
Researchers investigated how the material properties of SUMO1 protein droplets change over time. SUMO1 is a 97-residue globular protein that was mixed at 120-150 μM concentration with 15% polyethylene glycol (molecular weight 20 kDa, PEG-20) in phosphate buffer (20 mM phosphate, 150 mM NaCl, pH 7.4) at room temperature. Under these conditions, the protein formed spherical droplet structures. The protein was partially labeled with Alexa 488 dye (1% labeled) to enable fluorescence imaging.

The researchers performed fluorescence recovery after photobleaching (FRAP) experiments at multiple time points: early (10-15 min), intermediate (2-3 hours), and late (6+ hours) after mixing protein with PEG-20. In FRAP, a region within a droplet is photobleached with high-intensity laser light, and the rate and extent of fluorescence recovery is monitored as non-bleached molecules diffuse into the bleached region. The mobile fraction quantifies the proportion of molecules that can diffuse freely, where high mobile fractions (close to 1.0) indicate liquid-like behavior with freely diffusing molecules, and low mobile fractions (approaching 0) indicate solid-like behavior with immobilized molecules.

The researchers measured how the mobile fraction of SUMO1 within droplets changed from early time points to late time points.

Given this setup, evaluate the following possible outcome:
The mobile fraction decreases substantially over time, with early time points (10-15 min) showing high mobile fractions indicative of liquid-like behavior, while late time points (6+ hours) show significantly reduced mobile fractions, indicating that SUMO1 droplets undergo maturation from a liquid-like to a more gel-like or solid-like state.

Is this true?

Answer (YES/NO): YES